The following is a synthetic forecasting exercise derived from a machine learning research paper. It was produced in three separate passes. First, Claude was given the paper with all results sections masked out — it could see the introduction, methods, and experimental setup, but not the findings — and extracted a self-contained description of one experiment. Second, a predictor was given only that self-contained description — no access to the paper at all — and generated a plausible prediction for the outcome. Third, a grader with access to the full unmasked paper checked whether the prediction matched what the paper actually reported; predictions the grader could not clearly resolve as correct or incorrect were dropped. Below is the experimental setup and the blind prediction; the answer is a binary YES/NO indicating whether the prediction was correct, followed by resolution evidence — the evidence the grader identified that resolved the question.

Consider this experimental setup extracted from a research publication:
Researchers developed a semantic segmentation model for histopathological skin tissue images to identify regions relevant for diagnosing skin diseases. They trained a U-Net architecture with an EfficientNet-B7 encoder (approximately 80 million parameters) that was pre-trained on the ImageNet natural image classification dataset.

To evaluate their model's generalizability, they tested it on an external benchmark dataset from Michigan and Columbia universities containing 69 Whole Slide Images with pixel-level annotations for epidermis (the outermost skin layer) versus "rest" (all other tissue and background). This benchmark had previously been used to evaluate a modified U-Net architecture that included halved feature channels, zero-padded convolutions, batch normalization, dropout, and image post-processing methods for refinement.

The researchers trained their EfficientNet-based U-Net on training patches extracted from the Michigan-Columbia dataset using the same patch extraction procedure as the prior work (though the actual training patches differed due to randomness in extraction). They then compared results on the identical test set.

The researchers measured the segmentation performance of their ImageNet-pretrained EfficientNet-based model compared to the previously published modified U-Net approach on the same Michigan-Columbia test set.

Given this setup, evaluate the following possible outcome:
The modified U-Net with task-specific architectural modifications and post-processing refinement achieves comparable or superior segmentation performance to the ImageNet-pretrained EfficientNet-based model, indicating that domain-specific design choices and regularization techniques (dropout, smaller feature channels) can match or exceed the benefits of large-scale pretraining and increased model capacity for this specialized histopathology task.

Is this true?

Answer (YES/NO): YES